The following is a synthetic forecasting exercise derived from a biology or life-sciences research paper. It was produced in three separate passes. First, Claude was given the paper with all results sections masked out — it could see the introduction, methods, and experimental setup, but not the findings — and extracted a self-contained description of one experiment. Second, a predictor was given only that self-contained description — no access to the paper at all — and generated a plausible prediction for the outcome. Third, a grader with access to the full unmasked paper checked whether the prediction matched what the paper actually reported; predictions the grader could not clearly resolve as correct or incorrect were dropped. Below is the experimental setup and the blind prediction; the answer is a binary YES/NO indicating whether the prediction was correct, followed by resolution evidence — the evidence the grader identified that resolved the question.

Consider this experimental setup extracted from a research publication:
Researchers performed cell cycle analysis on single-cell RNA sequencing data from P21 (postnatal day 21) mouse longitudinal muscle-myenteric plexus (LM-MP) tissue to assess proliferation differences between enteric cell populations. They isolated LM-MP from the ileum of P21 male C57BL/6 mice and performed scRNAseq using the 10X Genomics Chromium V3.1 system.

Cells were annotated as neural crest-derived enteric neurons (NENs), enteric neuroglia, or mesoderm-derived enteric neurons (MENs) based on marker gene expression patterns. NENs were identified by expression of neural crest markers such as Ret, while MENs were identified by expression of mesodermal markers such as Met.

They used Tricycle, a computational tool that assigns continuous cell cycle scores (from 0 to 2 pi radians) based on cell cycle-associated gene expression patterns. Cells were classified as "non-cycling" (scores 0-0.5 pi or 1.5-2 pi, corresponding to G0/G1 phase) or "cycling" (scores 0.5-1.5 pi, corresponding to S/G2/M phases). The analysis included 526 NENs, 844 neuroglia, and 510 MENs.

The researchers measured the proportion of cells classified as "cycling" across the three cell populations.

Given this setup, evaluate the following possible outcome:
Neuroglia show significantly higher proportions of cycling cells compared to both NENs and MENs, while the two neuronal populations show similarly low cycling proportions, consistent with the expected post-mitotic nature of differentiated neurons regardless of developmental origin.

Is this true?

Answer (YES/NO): NO